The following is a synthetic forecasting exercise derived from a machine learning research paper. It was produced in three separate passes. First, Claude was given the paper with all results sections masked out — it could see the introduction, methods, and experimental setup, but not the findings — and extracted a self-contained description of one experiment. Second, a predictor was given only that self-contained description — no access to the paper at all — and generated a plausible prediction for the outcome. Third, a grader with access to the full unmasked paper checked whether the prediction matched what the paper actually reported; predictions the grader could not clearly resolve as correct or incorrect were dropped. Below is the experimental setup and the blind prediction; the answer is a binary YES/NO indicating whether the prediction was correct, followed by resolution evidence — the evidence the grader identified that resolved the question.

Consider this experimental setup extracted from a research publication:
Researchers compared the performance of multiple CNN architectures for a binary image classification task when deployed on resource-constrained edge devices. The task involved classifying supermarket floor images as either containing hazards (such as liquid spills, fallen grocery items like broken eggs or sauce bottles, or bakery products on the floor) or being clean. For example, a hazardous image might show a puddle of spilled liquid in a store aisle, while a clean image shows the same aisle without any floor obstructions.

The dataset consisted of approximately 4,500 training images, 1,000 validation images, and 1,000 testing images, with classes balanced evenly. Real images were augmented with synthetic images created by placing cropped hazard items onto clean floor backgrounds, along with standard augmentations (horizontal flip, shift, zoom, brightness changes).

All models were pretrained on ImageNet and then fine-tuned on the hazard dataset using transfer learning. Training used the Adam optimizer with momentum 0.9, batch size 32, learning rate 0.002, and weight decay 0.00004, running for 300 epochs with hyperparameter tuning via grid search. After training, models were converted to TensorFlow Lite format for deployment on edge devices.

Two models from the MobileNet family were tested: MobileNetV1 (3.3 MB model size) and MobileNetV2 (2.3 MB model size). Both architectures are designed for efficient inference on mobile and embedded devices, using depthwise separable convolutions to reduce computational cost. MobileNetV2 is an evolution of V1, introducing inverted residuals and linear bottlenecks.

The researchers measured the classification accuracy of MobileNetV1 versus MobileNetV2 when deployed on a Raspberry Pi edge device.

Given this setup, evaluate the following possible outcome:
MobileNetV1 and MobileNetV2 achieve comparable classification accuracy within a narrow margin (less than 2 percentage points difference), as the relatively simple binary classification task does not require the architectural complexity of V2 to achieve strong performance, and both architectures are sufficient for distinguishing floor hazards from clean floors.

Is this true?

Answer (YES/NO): YES